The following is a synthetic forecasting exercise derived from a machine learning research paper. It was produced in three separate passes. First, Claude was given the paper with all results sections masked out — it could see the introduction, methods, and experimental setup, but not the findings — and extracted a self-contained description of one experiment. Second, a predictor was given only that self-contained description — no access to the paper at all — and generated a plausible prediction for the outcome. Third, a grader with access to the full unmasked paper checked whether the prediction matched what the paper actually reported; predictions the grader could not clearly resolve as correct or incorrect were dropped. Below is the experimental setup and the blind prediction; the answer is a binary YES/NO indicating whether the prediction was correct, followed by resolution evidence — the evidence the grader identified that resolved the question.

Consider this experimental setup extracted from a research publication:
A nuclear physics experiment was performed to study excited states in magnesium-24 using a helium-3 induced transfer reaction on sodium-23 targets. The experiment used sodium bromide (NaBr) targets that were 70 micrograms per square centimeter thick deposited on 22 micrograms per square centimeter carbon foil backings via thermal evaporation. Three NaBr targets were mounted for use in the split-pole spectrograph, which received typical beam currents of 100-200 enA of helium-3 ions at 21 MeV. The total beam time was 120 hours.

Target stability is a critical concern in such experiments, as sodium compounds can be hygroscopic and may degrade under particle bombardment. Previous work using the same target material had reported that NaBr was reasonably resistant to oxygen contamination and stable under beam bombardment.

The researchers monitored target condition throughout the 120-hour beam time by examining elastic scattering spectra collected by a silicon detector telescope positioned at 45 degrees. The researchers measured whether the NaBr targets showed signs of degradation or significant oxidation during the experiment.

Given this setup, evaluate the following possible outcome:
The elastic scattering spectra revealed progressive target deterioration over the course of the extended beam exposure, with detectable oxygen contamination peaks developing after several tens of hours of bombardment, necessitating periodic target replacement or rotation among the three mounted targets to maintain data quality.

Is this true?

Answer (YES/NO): NO